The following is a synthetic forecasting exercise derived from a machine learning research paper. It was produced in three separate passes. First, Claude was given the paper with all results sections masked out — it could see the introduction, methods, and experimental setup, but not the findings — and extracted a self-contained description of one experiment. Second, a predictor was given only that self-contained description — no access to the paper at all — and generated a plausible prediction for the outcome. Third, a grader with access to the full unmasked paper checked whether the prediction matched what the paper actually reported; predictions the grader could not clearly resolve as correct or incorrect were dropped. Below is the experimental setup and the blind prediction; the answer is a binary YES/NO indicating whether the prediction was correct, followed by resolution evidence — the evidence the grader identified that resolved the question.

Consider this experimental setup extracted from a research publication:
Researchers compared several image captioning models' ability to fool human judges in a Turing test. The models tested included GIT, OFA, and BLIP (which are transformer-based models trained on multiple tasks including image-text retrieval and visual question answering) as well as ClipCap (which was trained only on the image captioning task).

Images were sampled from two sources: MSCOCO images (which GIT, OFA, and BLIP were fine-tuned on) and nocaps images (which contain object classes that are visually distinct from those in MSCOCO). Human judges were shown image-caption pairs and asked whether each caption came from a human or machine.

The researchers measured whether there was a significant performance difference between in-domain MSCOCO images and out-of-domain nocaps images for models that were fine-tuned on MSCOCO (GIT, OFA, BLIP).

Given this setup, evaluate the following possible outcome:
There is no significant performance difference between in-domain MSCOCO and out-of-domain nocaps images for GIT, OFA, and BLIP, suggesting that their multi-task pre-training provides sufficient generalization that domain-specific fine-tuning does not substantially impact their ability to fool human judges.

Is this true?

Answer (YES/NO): YES